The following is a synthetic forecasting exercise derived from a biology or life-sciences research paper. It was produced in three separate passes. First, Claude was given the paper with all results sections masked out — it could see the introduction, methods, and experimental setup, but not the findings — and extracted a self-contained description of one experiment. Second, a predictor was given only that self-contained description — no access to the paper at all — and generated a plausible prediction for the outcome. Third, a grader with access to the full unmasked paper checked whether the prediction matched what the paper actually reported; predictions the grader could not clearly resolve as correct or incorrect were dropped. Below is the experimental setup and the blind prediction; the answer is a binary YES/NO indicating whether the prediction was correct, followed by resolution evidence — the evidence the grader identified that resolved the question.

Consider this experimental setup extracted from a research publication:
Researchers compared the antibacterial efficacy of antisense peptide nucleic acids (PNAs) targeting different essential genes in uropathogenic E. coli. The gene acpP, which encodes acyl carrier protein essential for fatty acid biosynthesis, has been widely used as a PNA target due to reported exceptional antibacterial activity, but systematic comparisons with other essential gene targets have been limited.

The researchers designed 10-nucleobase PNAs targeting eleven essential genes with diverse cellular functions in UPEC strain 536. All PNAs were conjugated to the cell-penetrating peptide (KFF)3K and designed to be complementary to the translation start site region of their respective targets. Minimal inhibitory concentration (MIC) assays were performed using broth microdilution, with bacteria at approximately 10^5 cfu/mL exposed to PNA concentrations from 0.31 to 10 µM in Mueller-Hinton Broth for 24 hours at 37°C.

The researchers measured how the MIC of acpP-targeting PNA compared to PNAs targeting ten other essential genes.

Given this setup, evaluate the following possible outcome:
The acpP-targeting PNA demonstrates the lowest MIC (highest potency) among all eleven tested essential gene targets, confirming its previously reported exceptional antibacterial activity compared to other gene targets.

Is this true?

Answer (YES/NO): YES